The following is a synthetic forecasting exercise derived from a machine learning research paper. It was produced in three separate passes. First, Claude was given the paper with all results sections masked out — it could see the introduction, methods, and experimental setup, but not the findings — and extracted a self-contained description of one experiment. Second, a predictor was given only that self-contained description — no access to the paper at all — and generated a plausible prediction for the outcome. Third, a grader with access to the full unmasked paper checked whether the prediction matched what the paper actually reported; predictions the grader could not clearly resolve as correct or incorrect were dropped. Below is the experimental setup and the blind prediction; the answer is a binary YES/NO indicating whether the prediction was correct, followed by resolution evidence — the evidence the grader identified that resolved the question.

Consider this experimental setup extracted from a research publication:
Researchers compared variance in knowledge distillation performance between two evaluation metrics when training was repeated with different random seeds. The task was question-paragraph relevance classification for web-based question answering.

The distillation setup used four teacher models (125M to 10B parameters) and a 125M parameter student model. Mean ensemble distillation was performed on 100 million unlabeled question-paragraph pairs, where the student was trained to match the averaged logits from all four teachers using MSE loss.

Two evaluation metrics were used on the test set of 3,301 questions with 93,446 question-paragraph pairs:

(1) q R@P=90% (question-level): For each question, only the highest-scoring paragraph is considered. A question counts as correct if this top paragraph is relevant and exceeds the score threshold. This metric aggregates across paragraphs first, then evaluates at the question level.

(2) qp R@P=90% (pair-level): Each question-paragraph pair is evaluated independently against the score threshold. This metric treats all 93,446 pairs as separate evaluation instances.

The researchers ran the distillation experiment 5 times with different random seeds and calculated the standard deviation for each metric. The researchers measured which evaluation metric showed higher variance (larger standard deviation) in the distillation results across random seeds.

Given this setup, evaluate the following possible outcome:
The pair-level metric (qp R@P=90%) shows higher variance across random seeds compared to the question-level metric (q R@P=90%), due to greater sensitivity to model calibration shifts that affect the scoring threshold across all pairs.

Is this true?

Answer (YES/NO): YES